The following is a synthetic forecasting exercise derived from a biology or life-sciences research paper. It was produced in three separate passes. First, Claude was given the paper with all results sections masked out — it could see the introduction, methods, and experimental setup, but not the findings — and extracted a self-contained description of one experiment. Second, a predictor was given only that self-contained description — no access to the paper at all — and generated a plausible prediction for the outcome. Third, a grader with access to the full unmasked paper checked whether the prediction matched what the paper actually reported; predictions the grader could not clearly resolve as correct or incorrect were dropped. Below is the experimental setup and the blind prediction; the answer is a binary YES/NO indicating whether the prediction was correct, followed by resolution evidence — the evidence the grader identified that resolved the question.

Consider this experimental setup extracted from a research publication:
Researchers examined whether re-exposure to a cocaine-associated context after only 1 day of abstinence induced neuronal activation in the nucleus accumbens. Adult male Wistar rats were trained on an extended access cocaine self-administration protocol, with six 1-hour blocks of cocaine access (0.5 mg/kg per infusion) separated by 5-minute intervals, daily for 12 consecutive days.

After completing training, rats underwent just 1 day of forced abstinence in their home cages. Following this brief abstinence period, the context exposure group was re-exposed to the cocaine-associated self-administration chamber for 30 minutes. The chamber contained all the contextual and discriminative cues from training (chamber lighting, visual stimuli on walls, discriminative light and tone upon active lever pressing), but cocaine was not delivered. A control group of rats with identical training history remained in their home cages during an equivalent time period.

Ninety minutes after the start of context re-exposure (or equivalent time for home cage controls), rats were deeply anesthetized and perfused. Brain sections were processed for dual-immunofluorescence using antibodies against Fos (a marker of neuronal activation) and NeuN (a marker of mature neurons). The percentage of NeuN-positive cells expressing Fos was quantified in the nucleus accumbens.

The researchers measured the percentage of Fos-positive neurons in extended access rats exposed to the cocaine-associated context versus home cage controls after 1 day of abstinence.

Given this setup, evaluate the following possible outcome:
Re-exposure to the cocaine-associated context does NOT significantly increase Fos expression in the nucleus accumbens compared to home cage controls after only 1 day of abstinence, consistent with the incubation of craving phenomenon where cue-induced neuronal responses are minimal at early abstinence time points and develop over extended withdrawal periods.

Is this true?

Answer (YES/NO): NO